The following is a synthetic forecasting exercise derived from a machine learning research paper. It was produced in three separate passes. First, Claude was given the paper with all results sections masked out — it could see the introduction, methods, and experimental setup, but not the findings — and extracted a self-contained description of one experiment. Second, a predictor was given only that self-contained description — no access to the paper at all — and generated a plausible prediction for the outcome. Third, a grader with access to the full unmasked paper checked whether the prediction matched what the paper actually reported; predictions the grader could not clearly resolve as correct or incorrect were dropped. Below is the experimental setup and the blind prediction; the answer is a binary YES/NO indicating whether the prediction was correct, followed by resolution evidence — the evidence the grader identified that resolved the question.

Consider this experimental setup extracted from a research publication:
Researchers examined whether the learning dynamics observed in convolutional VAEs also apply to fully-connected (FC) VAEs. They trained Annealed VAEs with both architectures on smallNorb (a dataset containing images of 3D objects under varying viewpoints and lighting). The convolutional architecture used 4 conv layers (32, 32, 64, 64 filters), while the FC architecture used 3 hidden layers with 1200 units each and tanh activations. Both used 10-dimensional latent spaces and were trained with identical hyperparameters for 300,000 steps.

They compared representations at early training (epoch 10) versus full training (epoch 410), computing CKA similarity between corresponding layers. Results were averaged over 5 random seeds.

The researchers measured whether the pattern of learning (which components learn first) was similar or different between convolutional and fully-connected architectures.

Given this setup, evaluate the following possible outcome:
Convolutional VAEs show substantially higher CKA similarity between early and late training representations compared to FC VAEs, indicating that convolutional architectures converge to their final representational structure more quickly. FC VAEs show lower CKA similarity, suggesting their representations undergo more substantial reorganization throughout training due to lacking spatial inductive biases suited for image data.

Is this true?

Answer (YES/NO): NO